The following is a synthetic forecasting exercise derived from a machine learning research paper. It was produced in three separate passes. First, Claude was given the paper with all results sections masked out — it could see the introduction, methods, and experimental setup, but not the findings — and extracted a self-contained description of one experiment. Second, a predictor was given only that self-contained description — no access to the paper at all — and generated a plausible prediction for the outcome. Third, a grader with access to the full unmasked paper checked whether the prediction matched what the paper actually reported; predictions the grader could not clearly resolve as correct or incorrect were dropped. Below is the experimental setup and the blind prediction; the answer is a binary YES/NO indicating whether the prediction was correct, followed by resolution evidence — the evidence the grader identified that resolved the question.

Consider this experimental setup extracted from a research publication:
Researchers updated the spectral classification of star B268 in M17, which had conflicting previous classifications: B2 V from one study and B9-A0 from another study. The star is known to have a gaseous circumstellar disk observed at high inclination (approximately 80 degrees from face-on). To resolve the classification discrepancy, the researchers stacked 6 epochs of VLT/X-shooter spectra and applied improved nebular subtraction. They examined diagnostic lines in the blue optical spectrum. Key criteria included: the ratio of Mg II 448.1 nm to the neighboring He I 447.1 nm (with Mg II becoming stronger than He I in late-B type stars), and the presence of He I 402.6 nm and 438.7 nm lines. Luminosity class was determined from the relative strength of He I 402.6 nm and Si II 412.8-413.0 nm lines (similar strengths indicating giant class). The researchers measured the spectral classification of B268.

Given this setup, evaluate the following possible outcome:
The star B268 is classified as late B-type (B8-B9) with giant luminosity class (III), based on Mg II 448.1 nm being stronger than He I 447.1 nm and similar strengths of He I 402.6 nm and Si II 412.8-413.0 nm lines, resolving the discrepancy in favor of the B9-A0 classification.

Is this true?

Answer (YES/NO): YES